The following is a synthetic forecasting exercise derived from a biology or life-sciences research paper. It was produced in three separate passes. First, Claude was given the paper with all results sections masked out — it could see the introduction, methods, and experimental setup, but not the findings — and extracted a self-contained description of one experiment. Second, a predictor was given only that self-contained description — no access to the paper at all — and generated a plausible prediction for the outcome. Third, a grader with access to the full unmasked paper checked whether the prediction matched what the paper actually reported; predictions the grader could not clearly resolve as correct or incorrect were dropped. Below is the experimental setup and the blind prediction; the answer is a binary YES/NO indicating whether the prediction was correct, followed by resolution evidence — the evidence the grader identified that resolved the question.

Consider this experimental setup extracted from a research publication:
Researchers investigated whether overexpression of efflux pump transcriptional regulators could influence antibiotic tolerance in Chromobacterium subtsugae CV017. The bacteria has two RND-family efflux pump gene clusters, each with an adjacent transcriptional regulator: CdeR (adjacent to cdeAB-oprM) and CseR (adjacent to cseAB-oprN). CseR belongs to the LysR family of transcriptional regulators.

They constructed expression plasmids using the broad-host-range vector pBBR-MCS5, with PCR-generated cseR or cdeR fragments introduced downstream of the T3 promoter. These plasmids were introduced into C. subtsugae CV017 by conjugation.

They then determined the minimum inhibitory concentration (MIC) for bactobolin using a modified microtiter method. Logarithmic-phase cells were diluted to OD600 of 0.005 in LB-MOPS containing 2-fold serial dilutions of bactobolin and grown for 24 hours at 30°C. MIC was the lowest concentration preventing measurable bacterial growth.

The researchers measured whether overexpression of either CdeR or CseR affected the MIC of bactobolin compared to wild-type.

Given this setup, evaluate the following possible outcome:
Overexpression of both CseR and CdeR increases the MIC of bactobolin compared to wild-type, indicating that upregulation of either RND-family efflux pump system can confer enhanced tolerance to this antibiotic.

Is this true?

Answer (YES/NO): NO